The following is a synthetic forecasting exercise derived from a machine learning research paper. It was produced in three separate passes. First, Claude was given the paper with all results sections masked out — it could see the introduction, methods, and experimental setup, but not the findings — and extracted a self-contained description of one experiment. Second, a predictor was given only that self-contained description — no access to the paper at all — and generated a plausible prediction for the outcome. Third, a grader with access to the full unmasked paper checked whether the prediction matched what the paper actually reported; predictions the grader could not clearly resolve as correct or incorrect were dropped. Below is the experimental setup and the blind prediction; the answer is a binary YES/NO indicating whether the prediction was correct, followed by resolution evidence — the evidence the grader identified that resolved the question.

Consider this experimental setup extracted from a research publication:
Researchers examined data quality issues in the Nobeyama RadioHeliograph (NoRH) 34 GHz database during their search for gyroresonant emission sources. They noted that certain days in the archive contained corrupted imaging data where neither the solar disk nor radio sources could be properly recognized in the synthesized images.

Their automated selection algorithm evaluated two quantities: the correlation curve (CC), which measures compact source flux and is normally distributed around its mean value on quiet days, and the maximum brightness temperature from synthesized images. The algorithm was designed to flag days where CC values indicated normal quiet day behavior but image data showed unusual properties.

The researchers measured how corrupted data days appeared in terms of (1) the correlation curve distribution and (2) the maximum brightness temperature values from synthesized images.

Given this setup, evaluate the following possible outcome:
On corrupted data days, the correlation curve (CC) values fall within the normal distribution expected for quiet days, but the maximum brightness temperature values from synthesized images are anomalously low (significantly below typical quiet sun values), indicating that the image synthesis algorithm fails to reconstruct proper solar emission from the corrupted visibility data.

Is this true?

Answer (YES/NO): NO